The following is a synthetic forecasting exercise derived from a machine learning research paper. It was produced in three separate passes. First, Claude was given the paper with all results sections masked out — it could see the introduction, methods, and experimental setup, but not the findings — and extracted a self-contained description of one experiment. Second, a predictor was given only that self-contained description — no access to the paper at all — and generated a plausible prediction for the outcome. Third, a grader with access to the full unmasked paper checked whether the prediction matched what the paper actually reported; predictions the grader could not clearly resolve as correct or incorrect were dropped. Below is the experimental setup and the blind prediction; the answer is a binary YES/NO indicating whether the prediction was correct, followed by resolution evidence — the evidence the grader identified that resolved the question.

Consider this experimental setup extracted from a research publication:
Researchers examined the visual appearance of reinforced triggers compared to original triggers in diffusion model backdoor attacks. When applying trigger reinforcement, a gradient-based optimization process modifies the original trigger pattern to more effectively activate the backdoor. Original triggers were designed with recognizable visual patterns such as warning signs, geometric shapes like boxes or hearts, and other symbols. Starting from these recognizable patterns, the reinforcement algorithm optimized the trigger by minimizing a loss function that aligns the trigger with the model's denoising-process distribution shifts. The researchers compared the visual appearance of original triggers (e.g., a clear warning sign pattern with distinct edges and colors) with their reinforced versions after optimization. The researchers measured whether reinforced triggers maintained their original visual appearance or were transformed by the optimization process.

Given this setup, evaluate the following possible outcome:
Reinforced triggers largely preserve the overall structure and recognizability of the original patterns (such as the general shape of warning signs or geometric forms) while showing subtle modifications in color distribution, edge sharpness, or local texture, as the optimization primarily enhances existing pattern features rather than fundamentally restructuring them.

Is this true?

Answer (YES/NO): NO